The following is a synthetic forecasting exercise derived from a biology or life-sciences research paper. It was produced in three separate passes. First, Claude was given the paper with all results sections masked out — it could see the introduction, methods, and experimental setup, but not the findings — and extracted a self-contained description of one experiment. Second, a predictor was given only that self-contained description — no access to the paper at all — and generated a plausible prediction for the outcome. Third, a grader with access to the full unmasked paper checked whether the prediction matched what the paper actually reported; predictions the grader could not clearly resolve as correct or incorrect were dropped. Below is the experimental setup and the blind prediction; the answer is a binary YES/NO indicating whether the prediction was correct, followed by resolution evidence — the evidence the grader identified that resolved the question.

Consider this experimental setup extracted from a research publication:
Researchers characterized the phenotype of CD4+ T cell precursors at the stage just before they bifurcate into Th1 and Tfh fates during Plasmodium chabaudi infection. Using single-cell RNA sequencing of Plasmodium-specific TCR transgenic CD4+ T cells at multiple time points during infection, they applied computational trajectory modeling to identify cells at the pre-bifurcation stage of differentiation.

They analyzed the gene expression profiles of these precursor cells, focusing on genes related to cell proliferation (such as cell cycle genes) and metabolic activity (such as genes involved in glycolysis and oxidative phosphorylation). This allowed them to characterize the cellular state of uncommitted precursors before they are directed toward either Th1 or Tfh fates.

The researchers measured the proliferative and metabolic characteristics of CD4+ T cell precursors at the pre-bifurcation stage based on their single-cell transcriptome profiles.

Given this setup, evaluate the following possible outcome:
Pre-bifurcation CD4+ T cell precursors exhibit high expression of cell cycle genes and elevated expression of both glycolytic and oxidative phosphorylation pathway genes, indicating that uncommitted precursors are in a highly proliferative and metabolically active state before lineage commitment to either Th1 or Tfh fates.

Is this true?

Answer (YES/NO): NO